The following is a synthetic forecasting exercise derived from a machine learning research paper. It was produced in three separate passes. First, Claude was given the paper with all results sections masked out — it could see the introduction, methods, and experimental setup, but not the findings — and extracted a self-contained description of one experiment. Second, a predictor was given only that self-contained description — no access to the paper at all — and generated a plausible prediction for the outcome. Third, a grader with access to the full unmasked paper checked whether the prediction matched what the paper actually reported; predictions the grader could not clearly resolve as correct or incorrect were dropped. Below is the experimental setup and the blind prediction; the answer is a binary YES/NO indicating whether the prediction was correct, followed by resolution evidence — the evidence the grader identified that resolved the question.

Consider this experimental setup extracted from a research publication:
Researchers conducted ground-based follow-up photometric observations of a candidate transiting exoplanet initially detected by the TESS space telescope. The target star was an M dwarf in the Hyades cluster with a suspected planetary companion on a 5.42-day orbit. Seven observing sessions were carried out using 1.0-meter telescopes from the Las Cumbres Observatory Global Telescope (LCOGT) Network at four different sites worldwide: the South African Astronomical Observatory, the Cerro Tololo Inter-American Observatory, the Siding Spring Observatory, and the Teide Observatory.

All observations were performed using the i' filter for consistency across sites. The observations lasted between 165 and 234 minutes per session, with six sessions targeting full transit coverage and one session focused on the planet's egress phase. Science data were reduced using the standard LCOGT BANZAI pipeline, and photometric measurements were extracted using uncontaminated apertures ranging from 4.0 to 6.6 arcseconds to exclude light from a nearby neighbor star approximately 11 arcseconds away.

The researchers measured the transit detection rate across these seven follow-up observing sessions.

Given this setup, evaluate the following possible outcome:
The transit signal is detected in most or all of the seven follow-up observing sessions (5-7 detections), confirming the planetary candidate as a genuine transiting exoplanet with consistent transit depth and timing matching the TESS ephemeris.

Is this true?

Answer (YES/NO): YES